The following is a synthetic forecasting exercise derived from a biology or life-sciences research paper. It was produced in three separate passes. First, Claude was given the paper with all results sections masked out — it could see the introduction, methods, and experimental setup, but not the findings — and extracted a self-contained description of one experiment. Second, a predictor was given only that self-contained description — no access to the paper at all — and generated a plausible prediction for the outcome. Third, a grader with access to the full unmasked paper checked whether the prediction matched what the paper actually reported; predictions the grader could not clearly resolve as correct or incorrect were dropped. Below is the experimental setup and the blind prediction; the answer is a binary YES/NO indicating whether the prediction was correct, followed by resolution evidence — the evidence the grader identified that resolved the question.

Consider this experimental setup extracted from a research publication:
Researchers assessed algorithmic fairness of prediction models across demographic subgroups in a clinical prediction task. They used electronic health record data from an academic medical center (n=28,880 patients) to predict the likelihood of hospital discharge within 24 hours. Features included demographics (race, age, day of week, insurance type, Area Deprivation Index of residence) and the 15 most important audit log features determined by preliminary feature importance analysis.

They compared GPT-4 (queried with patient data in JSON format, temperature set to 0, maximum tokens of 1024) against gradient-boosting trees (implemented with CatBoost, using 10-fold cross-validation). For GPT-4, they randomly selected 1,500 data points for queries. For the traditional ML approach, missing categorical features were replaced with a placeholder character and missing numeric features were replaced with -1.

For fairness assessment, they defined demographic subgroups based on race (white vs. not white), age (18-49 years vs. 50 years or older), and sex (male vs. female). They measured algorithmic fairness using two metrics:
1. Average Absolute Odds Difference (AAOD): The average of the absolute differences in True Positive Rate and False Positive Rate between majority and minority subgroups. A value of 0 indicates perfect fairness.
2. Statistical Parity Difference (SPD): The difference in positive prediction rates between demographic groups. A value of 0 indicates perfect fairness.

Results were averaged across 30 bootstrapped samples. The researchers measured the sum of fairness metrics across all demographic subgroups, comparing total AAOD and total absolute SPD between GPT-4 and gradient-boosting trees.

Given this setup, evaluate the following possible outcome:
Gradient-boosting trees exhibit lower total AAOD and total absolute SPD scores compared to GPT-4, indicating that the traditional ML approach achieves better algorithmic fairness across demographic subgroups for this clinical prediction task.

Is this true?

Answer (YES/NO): NO